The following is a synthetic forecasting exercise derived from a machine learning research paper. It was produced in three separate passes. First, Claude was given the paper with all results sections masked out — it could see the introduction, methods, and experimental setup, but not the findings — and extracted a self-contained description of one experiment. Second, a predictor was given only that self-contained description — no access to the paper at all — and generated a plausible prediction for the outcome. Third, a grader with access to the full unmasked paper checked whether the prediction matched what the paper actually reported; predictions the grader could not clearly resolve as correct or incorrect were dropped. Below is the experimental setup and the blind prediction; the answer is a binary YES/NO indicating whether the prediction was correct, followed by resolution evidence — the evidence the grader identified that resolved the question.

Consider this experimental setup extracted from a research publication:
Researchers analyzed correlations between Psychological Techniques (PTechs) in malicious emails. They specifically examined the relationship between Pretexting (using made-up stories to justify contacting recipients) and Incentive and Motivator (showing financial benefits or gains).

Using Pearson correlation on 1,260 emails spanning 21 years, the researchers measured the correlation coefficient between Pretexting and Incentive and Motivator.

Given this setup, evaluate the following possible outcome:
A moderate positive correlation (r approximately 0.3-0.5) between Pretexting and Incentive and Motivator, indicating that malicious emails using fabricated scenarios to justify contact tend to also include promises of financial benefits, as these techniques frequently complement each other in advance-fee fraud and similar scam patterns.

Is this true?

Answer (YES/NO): NO